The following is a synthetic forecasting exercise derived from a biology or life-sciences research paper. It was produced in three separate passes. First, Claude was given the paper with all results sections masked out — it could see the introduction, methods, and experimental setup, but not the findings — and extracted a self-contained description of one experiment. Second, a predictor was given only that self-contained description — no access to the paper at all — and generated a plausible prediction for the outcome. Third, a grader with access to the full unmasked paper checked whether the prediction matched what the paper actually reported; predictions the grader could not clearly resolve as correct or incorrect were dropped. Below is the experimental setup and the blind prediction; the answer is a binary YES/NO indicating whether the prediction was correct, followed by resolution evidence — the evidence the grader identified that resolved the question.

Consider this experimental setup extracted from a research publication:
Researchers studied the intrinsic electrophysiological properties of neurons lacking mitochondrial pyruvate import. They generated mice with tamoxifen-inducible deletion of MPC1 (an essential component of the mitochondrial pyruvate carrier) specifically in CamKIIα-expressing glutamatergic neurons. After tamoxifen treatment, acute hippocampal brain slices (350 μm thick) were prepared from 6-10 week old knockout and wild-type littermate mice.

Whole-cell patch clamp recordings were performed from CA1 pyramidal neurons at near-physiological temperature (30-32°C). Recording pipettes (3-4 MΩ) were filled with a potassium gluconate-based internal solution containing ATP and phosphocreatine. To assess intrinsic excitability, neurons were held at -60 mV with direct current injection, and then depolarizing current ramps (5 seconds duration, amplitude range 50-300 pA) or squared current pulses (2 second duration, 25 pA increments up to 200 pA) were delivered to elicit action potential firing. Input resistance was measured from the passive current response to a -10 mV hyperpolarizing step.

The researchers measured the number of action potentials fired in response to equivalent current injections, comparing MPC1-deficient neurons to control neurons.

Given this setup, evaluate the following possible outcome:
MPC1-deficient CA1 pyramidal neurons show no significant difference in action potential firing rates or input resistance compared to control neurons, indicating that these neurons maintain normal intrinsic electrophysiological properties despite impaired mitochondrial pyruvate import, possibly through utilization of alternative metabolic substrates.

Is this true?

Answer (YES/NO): NO